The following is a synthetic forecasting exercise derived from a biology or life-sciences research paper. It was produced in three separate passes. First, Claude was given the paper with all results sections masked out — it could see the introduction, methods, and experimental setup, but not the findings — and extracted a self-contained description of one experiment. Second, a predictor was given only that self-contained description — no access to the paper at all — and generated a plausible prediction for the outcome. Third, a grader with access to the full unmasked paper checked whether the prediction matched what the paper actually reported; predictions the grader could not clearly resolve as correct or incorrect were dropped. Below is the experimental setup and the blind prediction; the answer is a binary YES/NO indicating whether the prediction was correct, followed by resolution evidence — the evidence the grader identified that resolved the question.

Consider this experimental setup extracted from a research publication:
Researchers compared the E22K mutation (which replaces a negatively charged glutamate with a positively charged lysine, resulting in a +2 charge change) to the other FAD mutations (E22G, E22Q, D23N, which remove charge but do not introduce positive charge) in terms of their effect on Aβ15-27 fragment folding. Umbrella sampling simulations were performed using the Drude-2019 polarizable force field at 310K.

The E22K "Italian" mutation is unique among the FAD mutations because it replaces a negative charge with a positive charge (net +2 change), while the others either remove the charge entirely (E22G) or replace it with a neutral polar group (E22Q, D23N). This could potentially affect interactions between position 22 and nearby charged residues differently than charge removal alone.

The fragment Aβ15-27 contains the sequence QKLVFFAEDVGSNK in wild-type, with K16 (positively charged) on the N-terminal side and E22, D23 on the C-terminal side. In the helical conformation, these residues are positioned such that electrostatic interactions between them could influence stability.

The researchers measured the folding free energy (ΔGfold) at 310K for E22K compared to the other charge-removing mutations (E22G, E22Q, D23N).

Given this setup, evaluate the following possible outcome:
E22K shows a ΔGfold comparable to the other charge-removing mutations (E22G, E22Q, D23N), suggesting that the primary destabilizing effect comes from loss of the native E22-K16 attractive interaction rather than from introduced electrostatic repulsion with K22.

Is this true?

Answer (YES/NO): NO